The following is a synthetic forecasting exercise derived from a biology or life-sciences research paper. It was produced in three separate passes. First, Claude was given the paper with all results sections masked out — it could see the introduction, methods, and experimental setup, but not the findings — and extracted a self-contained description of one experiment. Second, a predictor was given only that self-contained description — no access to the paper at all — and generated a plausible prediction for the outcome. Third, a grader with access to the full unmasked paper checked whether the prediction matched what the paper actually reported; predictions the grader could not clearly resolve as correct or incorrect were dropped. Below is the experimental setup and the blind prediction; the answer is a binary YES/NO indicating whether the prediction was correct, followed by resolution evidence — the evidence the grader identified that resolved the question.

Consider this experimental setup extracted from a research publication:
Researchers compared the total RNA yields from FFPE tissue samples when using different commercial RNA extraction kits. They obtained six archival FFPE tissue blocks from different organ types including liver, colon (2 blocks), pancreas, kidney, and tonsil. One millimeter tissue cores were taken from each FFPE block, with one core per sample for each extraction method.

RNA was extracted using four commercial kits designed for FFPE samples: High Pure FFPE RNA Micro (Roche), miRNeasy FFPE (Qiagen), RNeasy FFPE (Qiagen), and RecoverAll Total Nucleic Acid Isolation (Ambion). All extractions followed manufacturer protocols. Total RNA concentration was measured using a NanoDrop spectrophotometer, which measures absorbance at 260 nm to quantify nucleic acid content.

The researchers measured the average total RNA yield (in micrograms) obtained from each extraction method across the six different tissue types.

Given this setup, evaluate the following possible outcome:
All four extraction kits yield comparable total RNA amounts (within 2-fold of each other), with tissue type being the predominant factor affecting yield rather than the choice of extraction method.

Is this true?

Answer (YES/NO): NO